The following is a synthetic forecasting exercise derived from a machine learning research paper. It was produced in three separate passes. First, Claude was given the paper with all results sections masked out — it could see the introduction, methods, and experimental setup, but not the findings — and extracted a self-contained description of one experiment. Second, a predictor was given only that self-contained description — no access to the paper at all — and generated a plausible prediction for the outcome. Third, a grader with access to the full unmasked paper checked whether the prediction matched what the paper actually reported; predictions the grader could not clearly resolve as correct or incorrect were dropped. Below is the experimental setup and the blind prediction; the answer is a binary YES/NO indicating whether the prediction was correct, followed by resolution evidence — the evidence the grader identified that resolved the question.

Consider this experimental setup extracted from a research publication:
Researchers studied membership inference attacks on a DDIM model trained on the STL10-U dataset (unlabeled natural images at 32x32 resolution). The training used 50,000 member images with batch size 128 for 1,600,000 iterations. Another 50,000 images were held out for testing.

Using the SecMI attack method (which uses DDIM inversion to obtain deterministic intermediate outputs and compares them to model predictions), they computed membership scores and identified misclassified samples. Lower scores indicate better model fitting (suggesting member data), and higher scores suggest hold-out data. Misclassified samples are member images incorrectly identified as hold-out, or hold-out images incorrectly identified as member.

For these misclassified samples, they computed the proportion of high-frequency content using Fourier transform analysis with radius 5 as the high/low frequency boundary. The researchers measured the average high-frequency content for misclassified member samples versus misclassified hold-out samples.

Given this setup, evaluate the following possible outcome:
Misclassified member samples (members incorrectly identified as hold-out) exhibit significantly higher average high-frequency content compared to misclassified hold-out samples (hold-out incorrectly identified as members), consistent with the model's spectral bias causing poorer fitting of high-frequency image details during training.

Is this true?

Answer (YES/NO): YES